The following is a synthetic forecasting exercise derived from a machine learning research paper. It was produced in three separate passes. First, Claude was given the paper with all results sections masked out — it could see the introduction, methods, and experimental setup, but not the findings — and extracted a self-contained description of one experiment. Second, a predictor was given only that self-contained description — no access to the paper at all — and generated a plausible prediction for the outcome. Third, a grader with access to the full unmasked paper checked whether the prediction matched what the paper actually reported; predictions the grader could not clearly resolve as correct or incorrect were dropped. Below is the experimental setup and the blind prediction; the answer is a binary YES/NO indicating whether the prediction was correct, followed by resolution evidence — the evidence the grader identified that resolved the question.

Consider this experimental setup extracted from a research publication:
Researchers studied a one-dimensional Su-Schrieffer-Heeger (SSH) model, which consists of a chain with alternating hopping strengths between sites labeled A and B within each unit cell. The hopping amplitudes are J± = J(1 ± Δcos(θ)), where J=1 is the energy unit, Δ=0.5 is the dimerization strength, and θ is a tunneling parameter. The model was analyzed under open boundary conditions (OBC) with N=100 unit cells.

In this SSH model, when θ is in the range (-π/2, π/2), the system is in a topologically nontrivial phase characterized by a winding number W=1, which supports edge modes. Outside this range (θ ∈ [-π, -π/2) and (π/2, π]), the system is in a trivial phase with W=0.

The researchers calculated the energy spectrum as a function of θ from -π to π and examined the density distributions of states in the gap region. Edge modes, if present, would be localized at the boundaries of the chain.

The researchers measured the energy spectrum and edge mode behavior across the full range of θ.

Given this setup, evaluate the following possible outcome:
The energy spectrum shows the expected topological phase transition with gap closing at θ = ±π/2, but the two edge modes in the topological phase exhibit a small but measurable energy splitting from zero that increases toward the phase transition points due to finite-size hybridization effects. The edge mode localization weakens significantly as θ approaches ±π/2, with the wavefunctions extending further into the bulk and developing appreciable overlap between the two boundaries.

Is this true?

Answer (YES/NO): NO